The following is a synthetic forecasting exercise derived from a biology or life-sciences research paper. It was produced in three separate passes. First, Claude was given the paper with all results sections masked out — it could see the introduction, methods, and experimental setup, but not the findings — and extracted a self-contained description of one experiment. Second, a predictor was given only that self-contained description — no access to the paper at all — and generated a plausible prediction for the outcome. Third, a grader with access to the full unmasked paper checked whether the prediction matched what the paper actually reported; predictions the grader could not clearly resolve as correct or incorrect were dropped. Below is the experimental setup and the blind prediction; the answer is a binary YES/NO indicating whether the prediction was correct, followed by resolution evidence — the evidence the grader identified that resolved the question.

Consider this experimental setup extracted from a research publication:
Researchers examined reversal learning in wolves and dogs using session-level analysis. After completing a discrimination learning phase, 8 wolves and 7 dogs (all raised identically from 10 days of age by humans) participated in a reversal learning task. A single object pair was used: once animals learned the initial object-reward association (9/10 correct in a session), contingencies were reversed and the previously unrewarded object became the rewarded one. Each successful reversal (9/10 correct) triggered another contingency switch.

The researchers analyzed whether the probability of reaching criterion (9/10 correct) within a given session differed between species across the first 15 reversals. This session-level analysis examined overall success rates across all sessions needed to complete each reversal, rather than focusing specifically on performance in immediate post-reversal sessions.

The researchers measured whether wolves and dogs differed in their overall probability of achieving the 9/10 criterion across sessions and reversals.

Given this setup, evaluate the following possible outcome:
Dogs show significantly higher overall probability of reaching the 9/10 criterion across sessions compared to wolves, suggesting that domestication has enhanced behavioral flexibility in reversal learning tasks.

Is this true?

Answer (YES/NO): NO